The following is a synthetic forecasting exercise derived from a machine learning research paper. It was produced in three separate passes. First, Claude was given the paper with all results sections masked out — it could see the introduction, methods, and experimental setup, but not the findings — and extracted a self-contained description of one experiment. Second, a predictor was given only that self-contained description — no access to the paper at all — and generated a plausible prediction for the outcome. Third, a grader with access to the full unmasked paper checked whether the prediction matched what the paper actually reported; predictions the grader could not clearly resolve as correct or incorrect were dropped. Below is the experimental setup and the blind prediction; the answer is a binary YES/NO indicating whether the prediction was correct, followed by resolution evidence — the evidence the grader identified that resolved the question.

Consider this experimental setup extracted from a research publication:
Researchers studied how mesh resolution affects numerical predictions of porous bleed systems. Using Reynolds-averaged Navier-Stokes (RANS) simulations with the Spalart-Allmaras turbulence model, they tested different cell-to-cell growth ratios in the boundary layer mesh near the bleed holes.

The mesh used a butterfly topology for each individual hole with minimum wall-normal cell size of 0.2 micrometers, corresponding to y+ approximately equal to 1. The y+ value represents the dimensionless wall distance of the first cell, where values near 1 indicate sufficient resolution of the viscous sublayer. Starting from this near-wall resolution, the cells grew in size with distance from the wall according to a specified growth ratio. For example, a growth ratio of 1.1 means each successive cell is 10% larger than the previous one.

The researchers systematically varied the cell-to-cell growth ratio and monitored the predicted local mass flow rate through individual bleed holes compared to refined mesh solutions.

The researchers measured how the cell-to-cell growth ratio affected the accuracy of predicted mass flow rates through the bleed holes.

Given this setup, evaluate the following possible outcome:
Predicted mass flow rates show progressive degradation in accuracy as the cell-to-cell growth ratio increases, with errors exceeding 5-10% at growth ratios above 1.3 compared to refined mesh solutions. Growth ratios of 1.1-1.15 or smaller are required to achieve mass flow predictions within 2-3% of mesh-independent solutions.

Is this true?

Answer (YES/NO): NO